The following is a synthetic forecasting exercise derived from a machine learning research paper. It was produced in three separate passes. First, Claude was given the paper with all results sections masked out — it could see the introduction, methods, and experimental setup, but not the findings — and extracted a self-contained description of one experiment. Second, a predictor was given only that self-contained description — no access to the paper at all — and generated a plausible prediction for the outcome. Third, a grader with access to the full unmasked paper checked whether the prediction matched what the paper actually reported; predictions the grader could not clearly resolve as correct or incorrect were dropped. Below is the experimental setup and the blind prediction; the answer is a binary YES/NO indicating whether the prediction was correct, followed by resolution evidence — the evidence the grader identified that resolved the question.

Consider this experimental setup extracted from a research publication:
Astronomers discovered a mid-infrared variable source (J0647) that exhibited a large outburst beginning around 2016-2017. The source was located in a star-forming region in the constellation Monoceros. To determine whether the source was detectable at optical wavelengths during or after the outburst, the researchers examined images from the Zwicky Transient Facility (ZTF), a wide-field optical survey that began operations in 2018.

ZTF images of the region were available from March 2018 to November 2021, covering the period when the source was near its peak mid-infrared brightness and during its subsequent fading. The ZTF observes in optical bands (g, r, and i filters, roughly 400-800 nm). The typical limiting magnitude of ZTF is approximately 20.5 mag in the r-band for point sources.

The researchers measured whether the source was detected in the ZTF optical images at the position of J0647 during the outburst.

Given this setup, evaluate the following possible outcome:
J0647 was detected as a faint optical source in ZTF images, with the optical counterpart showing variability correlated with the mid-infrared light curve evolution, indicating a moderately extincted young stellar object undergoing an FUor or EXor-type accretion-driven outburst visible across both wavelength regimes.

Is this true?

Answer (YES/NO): NO